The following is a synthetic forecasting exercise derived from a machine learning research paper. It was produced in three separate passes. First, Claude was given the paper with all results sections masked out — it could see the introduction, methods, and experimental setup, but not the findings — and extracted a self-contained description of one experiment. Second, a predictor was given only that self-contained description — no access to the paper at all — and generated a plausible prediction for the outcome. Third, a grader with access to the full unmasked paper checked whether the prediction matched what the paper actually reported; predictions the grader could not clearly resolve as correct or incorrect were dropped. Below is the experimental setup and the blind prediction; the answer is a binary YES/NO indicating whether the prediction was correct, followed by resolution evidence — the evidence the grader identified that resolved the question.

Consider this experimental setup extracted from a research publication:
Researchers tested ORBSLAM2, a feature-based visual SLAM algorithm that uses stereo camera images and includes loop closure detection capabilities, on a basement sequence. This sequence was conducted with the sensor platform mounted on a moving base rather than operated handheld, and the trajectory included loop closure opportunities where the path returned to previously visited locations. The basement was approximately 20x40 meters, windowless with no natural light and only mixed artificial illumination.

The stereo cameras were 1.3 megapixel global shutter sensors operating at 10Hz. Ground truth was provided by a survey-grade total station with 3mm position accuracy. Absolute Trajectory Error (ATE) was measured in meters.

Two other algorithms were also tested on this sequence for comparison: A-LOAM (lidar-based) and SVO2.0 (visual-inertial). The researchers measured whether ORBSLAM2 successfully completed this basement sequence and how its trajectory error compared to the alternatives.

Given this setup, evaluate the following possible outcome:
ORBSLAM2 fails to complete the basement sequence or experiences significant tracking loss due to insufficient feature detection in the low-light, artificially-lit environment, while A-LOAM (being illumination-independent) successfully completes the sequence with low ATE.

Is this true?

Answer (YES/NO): NO